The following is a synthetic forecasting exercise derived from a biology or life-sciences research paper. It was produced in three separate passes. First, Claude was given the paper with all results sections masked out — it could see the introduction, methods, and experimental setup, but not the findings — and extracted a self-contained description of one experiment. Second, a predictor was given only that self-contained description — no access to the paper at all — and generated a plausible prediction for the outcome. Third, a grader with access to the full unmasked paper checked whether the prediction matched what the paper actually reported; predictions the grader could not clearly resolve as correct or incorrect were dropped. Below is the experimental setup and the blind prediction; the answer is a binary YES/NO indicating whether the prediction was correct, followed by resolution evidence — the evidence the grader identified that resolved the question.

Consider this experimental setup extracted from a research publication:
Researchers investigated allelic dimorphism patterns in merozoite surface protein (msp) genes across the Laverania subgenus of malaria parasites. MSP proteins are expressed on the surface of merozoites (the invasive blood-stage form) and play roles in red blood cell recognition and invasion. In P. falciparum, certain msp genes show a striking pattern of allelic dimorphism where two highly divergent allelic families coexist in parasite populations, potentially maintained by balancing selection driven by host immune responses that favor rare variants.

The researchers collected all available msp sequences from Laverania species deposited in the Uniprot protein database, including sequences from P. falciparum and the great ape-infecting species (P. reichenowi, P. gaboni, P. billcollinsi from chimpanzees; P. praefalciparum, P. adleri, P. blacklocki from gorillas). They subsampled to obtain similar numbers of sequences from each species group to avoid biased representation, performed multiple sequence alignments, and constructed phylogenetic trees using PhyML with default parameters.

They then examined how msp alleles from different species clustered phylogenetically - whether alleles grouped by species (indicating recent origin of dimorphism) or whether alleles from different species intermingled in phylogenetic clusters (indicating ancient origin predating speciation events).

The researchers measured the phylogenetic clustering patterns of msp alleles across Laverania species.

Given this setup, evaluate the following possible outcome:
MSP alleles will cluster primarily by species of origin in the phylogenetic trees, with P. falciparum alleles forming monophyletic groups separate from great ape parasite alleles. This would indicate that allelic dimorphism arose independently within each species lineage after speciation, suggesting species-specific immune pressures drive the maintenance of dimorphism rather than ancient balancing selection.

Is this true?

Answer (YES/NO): NO